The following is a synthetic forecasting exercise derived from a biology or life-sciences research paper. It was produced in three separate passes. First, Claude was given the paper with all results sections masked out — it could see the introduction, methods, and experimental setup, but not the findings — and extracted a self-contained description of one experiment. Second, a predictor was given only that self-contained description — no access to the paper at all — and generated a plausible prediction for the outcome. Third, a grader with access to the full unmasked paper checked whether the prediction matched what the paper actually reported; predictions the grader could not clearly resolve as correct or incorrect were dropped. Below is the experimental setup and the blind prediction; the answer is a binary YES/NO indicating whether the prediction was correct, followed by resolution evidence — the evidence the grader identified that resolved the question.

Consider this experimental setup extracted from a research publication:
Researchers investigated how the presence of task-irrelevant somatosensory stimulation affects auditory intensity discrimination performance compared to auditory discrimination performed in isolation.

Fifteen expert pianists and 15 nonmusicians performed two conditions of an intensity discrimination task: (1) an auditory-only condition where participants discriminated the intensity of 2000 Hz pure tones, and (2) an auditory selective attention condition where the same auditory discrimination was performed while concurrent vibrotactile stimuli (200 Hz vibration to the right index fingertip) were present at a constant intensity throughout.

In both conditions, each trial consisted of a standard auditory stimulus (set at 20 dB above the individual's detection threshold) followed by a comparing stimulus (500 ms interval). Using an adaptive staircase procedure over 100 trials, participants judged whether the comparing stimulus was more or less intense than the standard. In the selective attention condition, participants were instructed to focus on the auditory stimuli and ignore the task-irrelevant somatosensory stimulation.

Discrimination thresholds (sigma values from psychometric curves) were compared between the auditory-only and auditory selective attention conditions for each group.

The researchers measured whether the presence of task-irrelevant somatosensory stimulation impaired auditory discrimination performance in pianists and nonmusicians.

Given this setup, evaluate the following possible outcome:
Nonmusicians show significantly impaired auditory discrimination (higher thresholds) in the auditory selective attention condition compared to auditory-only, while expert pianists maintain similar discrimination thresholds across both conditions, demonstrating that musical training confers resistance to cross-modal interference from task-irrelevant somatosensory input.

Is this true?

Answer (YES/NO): NO